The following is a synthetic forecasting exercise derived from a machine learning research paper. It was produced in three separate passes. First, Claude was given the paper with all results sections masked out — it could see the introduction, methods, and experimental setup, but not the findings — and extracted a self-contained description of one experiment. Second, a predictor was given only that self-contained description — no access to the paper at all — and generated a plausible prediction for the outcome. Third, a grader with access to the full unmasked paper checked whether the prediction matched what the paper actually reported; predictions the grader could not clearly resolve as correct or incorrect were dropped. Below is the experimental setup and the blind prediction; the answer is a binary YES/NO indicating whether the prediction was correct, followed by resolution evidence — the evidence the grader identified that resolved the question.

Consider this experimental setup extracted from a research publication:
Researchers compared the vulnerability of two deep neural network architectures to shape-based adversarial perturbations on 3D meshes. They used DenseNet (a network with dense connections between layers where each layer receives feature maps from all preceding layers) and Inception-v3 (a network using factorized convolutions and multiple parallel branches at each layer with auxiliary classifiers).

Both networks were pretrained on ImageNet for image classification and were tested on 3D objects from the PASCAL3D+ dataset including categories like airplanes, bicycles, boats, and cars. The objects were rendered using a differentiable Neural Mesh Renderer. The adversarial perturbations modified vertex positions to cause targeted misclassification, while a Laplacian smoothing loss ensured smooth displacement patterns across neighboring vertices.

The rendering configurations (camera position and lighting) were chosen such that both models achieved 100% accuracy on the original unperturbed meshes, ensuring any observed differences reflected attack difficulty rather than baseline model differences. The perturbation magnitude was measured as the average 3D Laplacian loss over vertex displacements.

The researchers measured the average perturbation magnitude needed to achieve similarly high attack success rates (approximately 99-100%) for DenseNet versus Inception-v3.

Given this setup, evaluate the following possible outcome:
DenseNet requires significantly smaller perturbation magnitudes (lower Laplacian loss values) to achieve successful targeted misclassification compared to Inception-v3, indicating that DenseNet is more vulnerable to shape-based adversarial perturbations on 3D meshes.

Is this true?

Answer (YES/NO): NO